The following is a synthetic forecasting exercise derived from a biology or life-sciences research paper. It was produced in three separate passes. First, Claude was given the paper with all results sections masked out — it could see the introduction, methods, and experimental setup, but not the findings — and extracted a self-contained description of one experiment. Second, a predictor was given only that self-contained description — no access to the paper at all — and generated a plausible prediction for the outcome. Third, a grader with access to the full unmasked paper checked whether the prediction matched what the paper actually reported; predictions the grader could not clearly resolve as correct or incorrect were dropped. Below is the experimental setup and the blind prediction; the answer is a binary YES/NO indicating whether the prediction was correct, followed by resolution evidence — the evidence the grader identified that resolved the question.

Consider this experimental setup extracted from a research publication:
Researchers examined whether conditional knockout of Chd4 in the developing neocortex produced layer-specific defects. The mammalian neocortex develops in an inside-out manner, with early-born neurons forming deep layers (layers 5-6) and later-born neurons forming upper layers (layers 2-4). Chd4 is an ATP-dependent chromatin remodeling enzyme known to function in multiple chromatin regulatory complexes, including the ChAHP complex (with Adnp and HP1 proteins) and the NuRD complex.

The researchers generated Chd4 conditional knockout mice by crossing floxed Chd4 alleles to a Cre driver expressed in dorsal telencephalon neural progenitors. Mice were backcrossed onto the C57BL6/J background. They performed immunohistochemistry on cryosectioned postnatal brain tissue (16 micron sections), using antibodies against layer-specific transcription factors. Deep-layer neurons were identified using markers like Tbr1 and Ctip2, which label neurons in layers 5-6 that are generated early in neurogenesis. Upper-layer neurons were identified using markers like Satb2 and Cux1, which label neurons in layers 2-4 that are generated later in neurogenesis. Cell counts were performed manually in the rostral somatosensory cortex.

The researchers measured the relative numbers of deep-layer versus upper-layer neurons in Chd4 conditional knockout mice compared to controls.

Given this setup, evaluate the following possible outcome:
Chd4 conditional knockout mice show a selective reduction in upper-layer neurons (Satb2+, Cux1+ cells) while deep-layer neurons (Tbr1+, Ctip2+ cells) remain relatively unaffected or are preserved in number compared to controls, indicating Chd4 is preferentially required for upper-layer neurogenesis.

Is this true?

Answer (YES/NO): YES